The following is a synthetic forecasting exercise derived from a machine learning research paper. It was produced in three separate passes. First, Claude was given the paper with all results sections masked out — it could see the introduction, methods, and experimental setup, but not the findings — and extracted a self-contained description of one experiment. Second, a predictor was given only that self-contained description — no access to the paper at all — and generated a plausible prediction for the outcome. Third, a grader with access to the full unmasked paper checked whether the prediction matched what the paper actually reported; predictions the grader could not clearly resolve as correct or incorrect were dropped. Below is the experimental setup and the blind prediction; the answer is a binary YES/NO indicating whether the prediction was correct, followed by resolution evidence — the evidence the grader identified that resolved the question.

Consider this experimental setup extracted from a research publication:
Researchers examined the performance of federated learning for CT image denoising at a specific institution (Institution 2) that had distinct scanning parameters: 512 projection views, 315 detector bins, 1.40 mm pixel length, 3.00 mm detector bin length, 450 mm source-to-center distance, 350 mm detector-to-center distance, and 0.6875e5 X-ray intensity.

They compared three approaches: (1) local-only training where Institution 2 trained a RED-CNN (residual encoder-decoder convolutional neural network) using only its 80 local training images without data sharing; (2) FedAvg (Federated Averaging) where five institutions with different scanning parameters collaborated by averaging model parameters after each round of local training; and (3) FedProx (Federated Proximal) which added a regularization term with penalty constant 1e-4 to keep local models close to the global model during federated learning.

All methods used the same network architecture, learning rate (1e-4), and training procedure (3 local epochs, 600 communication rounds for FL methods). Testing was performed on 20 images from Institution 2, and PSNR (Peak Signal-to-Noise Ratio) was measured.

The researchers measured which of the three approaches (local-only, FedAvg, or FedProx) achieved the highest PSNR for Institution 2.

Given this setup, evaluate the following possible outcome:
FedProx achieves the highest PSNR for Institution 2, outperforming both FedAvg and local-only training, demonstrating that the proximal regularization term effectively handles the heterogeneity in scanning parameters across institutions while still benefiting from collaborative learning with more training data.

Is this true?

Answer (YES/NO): NO